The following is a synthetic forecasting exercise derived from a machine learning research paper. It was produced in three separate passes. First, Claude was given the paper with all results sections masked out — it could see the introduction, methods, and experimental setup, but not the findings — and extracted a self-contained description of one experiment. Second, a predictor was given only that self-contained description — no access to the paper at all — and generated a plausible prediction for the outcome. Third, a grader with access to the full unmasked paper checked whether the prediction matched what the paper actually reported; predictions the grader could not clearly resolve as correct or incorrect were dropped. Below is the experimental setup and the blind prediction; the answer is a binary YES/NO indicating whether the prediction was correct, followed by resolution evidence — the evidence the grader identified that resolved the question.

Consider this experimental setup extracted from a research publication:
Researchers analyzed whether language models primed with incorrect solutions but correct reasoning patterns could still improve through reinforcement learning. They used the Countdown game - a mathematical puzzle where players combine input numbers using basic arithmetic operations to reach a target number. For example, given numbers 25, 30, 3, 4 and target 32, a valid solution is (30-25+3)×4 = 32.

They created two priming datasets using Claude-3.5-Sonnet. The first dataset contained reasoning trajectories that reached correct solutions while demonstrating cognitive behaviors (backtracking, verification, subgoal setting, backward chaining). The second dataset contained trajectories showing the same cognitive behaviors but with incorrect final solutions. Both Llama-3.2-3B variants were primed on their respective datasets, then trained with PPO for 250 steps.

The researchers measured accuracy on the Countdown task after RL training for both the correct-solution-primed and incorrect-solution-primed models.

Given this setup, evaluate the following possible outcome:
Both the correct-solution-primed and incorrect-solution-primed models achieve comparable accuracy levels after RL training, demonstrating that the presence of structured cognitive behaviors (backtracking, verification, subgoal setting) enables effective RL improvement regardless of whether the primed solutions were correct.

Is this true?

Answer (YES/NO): YES